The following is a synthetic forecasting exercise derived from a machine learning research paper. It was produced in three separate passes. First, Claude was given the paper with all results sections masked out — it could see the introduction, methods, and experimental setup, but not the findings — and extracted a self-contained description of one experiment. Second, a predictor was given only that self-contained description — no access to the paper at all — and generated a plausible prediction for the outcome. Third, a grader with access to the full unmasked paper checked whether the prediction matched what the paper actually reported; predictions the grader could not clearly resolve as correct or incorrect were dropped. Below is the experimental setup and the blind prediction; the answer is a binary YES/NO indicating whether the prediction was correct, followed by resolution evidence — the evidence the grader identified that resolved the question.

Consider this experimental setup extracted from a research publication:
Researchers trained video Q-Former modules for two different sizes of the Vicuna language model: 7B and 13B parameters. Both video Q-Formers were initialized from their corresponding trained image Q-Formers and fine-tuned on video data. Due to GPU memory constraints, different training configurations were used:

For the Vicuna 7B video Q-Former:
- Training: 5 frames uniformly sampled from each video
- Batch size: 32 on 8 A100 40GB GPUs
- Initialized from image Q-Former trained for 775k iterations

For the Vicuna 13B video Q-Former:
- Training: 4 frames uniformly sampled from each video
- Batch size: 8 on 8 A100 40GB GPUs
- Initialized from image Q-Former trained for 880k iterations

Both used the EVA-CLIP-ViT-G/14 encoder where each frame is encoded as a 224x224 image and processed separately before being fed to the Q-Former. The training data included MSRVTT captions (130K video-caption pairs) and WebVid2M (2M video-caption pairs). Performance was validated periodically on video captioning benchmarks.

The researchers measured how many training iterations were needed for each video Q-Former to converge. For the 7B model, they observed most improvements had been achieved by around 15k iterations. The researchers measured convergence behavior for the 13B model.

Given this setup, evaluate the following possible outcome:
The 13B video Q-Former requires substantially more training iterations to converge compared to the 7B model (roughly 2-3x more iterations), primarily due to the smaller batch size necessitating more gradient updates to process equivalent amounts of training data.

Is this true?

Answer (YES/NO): NO